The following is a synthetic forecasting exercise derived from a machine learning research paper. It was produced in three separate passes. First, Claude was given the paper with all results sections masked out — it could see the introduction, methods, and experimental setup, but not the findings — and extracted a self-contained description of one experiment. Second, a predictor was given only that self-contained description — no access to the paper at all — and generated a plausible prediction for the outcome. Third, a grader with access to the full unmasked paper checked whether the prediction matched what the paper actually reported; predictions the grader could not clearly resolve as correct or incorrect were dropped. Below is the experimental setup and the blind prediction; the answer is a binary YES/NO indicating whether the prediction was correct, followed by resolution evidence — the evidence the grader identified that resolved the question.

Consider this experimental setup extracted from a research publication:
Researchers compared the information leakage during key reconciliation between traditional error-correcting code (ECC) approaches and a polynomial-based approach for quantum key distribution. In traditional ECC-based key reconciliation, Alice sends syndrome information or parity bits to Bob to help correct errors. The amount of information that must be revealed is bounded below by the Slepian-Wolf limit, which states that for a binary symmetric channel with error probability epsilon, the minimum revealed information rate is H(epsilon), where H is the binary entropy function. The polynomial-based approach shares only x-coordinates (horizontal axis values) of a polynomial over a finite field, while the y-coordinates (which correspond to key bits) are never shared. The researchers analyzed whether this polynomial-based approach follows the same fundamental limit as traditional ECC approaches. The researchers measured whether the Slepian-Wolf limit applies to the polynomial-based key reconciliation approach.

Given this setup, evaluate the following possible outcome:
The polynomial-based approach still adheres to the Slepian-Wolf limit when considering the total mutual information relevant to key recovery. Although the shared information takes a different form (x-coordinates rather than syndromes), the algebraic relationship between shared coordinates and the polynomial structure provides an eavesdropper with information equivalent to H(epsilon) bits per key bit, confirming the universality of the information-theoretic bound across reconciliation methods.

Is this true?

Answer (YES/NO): NO